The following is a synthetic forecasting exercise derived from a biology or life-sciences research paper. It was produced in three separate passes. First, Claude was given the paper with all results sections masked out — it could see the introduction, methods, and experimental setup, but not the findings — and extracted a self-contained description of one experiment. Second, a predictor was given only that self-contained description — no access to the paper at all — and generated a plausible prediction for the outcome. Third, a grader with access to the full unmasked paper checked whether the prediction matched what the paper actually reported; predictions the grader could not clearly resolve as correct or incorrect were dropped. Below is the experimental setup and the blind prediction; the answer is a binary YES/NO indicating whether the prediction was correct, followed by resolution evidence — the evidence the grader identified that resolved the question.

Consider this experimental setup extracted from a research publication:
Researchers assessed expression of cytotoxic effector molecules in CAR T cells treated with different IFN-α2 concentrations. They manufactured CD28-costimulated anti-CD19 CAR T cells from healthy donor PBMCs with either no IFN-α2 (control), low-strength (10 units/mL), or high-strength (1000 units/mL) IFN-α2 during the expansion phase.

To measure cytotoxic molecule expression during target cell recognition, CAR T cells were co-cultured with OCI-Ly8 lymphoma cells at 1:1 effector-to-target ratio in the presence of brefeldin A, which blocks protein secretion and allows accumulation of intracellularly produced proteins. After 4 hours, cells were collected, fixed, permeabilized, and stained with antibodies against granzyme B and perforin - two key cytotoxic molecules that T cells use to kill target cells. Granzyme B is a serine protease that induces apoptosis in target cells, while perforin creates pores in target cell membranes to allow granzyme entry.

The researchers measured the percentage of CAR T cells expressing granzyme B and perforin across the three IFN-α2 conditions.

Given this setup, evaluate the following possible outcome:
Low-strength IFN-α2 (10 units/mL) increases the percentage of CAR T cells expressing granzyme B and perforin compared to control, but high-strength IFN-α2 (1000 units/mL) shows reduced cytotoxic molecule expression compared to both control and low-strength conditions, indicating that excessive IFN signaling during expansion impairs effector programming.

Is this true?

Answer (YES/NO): NO